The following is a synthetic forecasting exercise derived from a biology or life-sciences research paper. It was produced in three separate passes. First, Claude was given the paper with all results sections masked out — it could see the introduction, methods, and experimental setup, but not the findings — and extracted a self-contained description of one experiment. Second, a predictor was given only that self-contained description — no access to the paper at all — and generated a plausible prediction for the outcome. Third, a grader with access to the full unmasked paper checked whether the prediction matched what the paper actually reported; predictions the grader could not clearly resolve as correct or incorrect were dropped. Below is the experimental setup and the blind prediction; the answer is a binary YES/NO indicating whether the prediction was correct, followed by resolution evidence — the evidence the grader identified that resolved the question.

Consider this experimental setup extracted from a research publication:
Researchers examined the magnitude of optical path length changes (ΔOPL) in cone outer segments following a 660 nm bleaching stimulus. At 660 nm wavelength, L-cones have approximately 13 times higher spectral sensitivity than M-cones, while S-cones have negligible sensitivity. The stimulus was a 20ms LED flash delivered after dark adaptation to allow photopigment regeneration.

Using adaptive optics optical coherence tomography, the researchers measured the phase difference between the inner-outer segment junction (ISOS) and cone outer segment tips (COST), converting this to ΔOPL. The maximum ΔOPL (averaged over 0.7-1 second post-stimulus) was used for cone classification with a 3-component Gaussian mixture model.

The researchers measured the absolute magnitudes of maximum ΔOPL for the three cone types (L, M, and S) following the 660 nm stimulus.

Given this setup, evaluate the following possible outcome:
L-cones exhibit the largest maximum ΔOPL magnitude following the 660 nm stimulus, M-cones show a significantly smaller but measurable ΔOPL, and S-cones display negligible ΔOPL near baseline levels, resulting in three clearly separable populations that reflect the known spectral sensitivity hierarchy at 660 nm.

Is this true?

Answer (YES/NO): YES